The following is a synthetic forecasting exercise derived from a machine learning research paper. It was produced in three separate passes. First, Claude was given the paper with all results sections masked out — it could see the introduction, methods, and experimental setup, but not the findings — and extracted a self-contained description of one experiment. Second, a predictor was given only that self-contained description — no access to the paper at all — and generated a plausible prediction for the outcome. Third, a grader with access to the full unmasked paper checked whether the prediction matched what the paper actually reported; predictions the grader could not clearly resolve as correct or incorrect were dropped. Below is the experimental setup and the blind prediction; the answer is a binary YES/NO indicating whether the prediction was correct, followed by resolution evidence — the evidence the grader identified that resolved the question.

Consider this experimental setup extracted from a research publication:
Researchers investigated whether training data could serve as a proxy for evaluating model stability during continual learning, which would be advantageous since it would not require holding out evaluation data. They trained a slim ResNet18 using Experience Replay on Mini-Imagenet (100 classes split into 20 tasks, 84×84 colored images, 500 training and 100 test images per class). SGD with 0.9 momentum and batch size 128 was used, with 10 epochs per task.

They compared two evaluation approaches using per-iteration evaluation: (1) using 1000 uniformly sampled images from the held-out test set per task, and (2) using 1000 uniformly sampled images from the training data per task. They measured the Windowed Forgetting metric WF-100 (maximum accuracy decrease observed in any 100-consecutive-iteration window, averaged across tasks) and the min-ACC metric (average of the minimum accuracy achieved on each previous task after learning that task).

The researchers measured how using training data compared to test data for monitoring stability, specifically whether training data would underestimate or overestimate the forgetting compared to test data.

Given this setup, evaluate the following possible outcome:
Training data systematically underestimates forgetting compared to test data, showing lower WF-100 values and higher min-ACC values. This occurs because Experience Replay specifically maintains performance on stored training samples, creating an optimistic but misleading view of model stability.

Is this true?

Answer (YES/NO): NO